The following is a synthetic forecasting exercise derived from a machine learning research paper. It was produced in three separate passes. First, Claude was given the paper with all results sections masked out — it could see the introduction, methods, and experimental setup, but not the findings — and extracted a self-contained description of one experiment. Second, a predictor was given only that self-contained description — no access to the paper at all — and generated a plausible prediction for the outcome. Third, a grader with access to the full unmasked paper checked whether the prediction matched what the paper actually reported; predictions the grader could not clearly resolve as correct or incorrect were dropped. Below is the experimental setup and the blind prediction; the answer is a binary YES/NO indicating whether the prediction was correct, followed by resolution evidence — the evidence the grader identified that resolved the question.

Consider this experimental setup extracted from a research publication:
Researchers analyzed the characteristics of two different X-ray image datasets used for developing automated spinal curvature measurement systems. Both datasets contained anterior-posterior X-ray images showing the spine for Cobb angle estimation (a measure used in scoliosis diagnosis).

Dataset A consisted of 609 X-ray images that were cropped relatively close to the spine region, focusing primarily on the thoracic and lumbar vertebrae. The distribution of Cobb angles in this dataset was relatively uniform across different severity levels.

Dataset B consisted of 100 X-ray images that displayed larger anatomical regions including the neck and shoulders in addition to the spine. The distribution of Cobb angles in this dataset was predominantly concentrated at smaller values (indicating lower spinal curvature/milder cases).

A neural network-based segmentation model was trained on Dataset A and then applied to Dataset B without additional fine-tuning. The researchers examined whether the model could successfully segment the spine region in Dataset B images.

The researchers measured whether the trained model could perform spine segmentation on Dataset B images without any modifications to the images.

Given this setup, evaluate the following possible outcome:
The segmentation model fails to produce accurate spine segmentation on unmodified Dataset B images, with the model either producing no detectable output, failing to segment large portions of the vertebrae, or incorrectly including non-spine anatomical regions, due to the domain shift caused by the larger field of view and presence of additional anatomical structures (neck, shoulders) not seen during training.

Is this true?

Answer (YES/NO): YES